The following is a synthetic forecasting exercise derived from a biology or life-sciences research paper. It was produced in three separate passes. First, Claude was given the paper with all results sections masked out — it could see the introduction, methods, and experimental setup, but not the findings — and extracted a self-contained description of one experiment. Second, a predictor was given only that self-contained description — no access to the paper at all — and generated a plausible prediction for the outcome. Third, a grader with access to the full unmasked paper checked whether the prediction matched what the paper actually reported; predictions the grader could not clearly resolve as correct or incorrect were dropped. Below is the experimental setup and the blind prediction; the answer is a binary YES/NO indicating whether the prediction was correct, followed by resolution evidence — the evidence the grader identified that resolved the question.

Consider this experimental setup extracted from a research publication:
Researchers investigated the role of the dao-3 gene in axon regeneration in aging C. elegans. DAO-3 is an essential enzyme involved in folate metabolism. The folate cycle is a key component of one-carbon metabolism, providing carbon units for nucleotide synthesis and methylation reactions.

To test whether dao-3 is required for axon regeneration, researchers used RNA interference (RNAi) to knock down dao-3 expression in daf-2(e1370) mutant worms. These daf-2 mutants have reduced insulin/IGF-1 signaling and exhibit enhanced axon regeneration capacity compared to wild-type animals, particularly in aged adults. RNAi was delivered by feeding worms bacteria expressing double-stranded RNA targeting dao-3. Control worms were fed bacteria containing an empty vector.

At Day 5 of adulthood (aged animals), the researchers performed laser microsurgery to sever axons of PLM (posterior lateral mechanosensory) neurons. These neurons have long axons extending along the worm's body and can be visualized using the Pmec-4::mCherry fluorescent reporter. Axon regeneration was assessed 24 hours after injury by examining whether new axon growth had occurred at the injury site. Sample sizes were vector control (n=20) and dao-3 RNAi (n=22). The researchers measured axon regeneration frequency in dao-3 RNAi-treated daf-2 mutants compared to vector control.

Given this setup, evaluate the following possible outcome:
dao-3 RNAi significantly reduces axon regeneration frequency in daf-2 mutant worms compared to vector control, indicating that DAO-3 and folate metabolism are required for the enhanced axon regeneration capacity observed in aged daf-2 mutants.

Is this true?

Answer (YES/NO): YES